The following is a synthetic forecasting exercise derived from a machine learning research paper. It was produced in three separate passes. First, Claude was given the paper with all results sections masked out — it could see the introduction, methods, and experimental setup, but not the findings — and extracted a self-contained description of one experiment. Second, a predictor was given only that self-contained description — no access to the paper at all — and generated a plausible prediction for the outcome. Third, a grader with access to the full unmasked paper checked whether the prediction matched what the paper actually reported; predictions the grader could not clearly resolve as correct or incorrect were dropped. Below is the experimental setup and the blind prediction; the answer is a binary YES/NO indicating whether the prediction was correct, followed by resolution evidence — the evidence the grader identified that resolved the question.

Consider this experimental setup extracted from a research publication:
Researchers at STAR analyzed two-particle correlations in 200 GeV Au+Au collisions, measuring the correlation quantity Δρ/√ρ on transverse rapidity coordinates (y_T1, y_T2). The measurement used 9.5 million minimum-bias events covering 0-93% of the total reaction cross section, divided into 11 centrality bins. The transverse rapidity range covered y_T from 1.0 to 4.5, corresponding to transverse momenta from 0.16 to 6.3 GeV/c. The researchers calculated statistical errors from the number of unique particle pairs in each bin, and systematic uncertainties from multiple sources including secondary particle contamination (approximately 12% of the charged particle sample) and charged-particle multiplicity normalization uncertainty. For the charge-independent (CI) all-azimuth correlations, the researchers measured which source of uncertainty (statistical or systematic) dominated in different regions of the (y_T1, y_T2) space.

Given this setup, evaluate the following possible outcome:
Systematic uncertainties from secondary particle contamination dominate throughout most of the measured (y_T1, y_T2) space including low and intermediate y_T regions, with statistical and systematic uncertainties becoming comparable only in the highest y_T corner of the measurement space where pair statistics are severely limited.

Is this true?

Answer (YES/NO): NO